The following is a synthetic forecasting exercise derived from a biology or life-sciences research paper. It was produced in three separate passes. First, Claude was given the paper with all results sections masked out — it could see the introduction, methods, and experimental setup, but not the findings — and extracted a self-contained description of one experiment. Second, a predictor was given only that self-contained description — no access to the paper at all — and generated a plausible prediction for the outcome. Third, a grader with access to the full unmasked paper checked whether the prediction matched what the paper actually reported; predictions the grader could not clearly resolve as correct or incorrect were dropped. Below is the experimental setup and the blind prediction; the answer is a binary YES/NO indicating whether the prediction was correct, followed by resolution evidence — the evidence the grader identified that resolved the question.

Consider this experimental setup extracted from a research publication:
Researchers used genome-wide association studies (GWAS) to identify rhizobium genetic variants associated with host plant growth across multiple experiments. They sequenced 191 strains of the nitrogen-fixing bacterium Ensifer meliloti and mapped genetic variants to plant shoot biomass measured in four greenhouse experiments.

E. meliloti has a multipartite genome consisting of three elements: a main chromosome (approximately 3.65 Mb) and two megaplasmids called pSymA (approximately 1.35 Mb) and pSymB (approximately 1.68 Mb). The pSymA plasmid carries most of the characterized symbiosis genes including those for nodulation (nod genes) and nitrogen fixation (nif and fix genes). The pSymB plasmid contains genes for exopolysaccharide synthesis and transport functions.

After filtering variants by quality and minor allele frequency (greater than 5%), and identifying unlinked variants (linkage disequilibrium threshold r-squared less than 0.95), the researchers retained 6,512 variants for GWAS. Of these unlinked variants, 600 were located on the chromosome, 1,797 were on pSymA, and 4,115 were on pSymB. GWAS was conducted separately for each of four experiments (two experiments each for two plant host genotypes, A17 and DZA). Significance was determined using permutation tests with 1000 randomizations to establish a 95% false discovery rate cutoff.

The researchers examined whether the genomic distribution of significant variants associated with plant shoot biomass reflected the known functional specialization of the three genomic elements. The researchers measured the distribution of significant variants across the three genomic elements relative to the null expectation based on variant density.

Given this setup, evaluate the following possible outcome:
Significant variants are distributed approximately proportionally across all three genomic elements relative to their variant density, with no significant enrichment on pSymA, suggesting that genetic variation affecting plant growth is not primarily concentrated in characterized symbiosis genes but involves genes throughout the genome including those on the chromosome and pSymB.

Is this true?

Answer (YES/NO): NO